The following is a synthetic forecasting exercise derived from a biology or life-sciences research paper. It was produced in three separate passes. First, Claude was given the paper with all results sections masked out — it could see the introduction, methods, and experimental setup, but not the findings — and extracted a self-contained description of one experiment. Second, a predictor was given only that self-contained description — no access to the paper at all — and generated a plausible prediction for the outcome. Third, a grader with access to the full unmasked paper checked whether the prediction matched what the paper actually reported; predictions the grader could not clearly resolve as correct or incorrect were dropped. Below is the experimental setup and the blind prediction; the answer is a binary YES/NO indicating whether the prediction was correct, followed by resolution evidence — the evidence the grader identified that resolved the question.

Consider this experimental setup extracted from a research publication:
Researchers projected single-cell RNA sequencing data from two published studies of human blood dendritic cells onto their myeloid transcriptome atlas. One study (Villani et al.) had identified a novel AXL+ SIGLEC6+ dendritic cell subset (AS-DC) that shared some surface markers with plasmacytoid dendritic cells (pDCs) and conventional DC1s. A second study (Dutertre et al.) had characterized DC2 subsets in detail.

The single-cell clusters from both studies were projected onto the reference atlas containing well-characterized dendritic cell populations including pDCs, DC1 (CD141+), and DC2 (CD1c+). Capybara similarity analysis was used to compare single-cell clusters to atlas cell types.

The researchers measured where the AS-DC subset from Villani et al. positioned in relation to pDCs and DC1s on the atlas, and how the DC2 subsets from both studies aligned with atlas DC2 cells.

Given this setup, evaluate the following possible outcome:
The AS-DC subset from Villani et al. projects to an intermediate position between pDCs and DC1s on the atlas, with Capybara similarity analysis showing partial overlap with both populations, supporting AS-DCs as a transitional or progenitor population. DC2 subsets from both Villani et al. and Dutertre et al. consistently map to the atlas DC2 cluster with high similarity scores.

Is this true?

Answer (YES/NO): NO